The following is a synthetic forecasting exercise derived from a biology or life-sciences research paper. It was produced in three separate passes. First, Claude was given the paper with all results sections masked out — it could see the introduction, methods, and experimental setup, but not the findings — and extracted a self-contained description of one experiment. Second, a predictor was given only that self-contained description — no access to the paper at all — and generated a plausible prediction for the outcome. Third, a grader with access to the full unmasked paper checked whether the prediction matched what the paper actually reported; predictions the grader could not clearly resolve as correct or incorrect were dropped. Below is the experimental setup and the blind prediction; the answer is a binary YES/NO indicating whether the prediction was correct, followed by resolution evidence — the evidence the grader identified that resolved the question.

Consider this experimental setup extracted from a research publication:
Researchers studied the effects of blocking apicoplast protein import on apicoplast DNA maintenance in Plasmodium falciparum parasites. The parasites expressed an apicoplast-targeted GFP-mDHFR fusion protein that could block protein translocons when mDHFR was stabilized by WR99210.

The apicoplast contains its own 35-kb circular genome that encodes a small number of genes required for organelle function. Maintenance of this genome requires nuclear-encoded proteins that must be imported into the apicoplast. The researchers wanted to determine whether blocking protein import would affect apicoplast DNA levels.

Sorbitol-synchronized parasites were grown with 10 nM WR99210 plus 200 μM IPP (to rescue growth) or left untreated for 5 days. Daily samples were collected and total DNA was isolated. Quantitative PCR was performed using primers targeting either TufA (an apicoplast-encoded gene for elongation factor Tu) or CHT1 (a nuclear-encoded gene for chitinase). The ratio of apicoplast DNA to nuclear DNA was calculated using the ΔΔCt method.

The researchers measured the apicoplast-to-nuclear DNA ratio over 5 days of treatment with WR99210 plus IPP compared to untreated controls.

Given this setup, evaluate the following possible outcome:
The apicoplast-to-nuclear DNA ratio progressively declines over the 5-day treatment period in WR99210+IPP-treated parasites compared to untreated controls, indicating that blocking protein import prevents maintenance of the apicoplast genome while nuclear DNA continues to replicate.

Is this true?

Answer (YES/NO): YES